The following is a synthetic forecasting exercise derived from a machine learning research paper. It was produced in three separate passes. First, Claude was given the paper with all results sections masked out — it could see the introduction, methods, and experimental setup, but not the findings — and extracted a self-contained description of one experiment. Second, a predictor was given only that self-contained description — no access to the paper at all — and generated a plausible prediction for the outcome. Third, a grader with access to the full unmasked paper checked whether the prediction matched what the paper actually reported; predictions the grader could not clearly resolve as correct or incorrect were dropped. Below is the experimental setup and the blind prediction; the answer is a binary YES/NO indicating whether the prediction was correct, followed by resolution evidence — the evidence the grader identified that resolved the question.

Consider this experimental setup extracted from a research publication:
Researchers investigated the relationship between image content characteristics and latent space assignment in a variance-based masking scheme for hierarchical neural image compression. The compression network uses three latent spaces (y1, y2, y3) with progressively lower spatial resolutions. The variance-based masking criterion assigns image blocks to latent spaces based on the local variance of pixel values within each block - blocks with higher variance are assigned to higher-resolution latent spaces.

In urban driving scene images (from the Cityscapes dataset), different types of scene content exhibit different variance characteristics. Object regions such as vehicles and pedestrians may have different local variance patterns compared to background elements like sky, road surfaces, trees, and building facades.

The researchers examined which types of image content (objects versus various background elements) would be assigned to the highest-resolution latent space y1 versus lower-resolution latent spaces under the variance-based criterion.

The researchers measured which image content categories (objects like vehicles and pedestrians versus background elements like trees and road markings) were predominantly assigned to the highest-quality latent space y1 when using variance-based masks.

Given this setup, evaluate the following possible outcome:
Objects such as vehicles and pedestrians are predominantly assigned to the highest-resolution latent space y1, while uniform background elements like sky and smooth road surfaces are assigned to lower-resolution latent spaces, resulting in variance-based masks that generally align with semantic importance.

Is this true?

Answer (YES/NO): NO